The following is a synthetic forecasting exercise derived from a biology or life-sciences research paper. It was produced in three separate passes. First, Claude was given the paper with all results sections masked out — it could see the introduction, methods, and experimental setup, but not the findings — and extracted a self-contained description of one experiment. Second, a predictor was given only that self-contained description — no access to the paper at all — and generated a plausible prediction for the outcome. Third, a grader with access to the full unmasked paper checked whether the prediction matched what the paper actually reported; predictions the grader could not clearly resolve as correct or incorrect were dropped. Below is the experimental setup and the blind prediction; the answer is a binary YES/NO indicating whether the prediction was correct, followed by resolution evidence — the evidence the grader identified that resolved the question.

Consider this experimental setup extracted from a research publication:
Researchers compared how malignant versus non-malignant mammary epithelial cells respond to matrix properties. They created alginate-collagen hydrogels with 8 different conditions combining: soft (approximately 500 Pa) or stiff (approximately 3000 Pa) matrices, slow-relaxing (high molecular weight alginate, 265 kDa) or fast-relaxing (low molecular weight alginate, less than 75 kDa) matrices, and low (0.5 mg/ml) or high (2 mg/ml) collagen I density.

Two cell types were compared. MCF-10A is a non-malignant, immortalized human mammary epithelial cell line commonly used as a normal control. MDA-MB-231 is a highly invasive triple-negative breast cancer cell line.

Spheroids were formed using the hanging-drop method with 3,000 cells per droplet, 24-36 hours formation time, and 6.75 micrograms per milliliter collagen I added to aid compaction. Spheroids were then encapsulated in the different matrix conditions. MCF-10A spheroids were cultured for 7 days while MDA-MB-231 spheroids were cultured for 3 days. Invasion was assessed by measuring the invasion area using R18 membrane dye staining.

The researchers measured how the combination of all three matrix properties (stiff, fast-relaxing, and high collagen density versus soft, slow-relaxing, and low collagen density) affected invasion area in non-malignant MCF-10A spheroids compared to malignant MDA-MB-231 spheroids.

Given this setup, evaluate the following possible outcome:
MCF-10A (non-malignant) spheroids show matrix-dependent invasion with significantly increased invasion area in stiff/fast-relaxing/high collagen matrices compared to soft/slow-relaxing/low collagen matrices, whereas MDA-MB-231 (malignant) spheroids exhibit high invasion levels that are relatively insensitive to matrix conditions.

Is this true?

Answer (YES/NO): NO